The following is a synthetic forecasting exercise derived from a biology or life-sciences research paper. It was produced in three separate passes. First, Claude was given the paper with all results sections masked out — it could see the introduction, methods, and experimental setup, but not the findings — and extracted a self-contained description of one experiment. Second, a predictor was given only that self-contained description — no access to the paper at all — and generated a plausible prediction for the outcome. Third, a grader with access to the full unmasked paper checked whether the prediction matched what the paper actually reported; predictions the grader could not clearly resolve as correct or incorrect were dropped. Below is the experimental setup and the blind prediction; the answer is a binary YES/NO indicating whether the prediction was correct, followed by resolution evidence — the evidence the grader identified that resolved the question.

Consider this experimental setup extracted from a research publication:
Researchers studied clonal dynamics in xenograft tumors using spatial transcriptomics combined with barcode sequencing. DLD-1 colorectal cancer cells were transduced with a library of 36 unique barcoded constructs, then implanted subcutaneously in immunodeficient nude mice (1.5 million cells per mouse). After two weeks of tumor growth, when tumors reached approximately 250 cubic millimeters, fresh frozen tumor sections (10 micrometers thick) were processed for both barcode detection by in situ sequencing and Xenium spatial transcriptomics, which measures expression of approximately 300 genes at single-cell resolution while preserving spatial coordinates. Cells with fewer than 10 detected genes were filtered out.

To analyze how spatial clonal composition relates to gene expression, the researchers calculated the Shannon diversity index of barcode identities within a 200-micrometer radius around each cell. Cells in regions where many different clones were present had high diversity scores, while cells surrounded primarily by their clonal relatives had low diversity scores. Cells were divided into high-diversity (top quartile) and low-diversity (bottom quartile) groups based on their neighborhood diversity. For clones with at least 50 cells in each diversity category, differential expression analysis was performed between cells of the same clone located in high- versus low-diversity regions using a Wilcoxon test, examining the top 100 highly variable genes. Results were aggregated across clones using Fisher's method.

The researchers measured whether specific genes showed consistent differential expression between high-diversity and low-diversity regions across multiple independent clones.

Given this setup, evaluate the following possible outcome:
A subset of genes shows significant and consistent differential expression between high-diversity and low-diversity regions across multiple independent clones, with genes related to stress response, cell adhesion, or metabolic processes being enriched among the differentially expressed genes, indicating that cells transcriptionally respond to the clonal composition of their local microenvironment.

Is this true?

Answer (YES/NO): YES